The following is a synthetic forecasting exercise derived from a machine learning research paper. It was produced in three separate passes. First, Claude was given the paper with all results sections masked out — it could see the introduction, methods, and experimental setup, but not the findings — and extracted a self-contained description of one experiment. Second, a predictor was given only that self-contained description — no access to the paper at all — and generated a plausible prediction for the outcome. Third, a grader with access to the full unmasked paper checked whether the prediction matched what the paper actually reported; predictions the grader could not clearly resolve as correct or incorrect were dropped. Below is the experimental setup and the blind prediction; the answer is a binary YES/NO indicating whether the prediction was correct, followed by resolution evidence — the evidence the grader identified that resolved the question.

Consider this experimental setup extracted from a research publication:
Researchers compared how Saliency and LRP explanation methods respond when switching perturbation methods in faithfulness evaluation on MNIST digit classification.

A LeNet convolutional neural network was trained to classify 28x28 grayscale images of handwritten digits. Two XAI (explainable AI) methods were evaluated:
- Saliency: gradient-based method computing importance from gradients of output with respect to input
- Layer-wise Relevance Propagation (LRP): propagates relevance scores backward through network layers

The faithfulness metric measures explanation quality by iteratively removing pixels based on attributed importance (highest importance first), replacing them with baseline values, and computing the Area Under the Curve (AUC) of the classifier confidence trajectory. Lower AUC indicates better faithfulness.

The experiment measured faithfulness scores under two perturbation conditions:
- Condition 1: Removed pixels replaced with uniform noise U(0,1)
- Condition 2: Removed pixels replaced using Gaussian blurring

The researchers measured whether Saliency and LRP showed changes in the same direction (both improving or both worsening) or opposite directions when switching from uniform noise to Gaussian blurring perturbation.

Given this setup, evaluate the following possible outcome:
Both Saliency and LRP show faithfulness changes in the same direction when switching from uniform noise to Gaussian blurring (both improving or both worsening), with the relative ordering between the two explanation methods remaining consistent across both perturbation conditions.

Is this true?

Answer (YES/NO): NO